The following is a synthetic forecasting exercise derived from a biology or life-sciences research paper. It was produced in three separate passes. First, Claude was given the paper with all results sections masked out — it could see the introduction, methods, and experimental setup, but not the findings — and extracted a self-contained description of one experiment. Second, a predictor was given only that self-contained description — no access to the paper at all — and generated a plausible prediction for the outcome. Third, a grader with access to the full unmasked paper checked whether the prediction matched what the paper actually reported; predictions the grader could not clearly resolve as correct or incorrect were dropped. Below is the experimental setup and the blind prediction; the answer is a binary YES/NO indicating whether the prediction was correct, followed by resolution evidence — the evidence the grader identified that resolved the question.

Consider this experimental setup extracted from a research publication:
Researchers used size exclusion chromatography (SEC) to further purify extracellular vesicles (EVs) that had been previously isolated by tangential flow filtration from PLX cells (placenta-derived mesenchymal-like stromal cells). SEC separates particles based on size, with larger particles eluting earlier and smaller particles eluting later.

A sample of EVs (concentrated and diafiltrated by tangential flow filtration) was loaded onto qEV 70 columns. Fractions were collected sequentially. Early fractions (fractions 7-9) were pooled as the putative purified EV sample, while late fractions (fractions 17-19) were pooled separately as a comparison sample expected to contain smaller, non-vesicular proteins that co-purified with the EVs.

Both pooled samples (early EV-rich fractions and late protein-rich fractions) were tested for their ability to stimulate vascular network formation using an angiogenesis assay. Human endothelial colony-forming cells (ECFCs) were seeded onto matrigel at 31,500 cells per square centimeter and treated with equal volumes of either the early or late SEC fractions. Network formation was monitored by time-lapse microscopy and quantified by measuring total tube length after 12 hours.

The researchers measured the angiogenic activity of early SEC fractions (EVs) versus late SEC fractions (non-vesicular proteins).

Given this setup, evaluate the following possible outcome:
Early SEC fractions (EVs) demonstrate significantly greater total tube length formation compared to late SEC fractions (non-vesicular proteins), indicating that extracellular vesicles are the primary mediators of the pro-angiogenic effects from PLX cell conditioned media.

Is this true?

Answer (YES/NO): NO